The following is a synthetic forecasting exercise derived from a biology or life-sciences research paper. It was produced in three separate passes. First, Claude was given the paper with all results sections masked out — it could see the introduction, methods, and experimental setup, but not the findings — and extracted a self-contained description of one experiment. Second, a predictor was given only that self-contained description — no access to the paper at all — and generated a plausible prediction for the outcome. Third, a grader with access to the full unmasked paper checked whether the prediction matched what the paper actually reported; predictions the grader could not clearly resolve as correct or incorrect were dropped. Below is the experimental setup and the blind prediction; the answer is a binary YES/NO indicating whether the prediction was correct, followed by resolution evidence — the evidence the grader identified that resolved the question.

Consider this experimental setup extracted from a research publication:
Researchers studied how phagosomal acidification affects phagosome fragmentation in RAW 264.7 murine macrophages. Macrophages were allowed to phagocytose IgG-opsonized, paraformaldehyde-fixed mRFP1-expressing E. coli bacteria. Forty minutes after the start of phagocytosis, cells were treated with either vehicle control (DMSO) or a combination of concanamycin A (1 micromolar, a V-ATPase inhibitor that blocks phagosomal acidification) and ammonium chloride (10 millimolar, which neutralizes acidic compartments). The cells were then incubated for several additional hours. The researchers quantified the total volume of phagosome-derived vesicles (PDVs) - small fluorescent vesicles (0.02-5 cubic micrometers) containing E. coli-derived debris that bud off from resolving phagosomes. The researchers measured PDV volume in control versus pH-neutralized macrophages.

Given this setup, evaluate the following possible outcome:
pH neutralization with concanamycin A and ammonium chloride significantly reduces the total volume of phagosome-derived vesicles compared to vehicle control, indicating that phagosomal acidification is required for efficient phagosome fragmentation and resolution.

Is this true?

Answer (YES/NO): YES